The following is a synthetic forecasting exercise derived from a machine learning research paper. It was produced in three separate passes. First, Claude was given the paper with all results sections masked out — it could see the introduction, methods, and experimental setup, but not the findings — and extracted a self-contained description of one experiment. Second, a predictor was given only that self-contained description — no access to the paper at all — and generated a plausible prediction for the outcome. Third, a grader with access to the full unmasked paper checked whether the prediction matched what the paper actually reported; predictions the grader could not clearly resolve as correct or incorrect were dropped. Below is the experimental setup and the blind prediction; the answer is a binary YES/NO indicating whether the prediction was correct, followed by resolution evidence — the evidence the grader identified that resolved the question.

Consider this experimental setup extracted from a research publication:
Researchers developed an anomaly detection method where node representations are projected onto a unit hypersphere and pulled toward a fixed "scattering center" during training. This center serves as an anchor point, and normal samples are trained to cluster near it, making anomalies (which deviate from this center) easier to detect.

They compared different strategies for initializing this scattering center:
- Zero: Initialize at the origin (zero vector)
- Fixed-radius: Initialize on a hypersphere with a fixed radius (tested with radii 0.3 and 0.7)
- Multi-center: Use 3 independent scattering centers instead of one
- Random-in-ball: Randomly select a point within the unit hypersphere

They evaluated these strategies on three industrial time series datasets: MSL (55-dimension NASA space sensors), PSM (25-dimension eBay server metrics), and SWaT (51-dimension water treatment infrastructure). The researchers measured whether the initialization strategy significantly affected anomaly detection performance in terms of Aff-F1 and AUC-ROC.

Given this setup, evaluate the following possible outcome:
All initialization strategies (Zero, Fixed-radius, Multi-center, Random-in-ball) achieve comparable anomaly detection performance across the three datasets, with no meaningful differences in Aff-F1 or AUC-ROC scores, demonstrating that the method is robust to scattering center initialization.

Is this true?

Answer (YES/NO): YES